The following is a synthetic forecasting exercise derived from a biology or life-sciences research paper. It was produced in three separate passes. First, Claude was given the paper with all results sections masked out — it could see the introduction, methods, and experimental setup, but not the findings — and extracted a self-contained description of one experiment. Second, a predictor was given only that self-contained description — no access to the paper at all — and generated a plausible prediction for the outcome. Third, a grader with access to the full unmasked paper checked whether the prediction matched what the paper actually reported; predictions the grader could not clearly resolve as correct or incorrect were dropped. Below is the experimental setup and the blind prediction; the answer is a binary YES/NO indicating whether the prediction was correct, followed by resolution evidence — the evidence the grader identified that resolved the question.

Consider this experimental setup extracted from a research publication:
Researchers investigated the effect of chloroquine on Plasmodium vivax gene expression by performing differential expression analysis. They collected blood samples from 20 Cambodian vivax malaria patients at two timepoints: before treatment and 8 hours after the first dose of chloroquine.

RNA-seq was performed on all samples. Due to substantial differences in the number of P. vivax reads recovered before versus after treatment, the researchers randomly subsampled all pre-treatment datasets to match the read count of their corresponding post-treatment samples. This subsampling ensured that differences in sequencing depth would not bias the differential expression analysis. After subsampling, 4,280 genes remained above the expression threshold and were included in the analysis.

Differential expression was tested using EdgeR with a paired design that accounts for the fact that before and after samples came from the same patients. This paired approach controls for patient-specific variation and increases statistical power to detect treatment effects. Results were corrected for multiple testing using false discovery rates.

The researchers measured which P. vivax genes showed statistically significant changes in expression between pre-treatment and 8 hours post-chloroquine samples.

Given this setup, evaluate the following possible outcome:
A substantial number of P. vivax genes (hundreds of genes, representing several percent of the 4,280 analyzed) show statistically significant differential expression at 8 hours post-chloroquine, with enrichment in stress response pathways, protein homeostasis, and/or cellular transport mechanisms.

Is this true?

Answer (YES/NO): NO